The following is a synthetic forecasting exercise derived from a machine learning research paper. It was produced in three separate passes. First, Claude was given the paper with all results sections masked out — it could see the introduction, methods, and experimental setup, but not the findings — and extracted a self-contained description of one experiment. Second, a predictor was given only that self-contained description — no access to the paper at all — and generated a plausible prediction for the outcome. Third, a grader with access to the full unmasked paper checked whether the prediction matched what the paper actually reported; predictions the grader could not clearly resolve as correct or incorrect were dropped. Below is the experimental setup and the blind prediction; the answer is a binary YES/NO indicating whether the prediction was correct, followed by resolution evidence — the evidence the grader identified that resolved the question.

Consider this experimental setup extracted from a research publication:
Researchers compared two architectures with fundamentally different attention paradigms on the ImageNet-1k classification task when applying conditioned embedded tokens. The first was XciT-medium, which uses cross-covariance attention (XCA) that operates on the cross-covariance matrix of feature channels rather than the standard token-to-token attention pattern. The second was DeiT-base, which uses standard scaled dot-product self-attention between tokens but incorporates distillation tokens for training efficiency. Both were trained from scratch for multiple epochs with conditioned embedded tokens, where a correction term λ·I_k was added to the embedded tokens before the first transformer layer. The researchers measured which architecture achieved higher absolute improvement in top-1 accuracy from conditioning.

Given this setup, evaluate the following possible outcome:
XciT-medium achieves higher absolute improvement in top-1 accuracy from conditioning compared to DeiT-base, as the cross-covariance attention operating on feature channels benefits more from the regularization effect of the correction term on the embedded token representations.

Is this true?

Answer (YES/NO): NO